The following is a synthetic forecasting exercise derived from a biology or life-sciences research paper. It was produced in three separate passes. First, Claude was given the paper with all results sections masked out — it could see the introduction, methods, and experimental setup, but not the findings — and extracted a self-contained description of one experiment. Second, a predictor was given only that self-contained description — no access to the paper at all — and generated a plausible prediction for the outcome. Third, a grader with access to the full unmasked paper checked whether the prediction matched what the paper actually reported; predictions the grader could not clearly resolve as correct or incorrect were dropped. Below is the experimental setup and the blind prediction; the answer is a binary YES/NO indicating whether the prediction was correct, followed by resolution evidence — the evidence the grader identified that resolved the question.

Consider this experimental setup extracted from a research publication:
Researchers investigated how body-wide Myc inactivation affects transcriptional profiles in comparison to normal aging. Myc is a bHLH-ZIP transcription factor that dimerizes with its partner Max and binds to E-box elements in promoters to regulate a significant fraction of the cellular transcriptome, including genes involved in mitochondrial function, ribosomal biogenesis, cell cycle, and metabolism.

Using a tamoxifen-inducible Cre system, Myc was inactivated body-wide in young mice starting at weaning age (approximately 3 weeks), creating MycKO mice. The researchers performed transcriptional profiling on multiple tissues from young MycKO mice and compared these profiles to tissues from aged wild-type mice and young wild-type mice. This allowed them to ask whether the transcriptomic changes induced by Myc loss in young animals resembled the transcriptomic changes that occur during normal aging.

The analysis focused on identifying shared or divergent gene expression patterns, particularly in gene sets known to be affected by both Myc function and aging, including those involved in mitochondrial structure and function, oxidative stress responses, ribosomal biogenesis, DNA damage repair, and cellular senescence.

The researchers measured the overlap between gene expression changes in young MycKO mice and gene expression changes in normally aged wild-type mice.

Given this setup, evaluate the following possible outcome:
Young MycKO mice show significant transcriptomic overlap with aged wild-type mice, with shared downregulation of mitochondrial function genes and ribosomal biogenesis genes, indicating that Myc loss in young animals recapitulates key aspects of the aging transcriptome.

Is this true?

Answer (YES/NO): YES